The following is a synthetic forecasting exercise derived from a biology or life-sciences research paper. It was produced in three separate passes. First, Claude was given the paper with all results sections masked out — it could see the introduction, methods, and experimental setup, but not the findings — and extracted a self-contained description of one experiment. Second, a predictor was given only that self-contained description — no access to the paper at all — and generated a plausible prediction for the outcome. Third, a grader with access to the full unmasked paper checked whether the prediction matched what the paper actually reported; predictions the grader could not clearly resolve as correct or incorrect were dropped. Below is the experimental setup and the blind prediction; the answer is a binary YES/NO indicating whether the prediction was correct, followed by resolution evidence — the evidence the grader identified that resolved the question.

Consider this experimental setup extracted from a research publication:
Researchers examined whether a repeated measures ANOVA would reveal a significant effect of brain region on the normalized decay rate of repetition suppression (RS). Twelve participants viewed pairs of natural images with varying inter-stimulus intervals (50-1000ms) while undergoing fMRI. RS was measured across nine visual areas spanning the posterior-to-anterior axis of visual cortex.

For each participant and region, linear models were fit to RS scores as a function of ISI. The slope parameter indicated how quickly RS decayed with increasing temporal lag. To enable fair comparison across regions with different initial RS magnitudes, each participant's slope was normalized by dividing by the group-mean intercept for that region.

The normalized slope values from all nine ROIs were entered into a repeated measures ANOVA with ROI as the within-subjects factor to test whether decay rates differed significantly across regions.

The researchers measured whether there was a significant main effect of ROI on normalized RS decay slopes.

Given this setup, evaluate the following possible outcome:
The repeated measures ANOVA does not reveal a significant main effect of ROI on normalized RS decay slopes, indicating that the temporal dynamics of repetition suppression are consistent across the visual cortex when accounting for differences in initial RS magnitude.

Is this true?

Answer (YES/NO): YES